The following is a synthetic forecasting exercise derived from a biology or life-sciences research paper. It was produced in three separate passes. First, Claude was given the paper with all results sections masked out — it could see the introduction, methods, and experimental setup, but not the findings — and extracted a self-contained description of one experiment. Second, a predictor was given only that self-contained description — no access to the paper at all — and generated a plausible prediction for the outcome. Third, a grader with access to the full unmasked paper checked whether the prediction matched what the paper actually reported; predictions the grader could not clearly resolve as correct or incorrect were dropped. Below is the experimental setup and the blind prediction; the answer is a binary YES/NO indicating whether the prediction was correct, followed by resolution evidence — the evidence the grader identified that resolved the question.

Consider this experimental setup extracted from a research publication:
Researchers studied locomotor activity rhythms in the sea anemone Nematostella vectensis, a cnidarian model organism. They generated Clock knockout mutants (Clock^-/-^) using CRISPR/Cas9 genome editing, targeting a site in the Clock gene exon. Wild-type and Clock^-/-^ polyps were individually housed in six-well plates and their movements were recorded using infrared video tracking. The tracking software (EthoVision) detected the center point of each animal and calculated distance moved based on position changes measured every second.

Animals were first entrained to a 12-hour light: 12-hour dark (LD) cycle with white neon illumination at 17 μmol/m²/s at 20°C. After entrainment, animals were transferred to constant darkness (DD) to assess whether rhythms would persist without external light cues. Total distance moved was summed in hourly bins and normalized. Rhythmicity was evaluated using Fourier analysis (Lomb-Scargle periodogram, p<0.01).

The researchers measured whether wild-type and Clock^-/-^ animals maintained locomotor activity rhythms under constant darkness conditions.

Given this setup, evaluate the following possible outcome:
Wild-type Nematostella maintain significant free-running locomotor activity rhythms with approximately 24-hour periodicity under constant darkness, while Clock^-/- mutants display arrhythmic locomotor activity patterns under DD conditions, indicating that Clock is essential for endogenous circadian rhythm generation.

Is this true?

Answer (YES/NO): YES